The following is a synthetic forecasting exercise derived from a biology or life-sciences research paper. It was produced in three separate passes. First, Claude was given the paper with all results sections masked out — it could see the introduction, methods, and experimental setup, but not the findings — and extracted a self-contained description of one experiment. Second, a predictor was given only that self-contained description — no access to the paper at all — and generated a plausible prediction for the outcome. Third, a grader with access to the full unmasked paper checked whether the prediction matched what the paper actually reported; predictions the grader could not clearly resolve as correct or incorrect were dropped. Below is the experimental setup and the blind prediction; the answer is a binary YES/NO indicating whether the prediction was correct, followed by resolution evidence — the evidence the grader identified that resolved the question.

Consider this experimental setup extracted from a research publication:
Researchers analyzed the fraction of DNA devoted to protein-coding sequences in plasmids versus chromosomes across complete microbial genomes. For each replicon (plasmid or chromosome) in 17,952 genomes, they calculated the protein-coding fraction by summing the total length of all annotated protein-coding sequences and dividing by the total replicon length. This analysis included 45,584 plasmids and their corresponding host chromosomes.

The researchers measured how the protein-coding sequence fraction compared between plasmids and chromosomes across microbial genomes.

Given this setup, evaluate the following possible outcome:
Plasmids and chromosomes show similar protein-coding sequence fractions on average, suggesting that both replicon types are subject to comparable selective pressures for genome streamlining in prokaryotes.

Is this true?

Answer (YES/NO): NO